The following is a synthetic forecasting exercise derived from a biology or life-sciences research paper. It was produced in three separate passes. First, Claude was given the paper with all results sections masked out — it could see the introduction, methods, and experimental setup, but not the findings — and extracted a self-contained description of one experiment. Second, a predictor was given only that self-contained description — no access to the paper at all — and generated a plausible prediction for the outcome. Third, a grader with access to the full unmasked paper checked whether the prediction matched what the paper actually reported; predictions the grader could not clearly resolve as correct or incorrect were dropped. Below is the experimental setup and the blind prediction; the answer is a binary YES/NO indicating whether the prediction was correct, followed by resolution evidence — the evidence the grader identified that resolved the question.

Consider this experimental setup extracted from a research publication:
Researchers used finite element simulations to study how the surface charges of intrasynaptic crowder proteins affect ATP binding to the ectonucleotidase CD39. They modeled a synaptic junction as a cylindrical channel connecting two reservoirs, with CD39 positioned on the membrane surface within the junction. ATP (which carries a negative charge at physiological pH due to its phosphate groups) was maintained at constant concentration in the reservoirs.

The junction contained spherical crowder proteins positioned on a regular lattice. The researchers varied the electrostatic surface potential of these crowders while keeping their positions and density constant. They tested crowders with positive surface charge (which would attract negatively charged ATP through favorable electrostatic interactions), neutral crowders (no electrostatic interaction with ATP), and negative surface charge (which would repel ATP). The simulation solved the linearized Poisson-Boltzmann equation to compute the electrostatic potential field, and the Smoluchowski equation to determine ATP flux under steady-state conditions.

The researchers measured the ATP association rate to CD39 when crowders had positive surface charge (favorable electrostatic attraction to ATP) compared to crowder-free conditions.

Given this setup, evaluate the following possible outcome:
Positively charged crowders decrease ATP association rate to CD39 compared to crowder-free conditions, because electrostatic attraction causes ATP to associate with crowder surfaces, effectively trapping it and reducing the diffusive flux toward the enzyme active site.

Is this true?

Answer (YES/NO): YES